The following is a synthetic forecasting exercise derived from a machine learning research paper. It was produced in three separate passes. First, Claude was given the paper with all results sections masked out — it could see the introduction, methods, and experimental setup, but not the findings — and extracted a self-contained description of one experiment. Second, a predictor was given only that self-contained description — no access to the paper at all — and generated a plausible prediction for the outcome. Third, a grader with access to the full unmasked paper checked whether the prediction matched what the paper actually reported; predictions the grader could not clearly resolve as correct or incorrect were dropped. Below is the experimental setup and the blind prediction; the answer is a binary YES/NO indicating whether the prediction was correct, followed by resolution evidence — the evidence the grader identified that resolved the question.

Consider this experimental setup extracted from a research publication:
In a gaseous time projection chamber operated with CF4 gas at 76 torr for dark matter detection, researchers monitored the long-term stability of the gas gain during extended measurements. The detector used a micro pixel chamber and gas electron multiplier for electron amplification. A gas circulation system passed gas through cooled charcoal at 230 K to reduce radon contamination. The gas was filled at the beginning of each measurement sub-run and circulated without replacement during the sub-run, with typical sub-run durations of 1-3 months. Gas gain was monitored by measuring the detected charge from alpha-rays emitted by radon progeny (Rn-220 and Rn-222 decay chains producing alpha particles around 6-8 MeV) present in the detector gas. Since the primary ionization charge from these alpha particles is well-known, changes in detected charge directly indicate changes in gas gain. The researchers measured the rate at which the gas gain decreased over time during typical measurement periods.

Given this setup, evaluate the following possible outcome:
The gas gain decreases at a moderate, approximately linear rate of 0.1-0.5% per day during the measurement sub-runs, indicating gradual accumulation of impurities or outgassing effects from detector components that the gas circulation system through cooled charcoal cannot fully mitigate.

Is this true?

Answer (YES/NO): YES